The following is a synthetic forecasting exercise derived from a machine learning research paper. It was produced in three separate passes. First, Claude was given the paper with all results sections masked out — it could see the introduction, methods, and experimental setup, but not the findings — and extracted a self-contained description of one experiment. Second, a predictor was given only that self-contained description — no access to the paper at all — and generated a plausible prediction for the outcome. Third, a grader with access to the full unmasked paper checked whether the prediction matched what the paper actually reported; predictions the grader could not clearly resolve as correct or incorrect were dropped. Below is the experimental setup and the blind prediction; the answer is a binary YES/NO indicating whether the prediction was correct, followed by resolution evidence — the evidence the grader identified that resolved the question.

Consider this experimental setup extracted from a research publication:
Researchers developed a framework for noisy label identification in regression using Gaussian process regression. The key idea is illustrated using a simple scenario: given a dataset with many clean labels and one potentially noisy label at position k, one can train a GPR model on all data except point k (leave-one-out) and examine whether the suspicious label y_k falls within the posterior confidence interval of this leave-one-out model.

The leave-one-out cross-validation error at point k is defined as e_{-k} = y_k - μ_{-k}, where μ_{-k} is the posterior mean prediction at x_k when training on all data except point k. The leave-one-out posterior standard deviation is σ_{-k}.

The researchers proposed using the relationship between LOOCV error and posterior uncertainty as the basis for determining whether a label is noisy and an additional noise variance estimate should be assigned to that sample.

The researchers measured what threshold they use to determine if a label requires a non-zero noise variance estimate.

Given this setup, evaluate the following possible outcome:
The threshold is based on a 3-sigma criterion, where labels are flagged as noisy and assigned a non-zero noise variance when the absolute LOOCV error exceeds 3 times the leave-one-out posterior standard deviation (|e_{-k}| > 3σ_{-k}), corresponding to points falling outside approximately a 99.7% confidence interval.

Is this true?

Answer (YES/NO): NO